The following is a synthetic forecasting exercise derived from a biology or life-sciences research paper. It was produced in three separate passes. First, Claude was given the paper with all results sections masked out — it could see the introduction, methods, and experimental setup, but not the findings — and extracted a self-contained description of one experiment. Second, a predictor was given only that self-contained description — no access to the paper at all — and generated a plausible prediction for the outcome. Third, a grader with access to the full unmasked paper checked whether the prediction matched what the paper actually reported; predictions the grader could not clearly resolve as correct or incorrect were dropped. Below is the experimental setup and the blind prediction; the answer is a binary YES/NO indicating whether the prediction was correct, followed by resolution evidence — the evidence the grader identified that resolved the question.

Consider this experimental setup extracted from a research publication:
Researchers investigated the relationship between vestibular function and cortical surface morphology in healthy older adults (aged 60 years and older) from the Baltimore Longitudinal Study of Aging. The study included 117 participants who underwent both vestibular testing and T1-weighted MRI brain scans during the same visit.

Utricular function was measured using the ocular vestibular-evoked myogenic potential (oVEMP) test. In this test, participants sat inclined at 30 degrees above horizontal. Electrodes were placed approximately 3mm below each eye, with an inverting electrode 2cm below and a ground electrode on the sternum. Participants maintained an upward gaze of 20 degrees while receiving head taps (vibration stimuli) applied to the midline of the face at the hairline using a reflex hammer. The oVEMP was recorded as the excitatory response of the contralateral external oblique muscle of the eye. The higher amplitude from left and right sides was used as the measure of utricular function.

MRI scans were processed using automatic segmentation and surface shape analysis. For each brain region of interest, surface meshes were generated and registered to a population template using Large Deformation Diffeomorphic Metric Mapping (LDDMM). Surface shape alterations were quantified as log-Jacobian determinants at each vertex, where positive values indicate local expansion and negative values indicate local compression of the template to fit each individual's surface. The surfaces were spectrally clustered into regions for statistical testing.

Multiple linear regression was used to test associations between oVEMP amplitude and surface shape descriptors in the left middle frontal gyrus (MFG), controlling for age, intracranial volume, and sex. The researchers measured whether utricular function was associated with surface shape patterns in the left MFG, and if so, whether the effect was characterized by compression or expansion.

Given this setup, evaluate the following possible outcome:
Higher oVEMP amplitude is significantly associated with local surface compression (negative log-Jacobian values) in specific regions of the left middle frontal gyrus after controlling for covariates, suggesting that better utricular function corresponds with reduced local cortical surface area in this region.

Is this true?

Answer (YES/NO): NO